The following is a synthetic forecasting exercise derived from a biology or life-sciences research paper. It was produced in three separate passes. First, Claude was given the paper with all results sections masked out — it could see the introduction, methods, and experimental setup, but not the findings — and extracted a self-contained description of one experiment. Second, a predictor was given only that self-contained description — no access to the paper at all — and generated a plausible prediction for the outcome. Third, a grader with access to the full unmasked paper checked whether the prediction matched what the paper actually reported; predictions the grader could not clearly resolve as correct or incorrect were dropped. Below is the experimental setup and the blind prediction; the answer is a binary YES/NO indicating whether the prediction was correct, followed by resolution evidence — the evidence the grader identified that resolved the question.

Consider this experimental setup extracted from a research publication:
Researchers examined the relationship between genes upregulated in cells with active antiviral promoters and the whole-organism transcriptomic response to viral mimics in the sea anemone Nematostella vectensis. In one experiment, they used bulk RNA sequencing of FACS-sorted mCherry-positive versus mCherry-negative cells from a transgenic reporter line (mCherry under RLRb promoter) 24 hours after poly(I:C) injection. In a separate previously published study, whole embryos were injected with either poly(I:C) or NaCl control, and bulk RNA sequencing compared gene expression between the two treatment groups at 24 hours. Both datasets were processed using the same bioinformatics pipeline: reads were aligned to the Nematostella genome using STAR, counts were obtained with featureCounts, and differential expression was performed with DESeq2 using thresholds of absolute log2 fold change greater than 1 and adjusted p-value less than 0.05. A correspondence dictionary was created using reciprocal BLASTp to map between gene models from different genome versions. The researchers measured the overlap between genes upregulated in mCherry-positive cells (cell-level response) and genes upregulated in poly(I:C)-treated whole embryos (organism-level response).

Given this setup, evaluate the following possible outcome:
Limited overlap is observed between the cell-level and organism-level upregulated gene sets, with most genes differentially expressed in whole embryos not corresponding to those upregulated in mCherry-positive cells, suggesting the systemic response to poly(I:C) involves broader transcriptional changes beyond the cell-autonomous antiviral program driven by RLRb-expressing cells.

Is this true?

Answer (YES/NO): NO